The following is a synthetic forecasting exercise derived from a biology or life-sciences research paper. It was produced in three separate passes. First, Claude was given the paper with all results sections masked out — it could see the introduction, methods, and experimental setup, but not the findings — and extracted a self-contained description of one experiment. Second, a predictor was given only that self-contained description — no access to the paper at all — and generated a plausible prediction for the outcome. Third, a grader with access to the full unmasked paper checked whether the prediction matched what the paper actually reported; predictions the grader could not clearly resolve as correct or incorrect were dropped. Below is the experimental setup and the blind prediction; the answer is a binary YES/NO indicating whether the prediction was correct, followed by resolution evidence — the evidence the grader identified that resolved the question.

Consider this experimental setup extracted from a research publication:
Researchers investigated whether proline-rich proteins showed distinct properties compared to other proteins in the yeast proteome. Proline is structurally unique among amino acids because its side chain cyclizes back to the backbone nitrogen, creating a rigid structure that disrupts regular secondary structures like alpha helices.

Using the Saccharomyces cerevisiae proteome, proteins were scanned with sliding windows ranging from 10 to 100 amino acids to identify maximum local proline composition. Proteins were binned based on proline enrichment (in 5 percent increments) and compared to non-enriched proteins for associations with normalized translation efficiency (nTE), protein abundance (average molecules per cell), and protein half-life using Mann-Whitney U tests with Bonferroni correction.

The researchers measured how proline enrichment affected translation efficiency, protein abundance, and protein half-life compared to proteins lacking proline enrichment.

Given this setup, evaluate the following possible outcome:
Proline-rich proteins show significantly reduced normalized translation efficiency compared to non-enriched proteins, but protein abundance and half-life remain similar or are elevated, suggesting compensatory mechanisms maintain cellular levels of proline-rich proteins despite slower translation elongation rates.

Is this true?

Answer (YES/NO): NO